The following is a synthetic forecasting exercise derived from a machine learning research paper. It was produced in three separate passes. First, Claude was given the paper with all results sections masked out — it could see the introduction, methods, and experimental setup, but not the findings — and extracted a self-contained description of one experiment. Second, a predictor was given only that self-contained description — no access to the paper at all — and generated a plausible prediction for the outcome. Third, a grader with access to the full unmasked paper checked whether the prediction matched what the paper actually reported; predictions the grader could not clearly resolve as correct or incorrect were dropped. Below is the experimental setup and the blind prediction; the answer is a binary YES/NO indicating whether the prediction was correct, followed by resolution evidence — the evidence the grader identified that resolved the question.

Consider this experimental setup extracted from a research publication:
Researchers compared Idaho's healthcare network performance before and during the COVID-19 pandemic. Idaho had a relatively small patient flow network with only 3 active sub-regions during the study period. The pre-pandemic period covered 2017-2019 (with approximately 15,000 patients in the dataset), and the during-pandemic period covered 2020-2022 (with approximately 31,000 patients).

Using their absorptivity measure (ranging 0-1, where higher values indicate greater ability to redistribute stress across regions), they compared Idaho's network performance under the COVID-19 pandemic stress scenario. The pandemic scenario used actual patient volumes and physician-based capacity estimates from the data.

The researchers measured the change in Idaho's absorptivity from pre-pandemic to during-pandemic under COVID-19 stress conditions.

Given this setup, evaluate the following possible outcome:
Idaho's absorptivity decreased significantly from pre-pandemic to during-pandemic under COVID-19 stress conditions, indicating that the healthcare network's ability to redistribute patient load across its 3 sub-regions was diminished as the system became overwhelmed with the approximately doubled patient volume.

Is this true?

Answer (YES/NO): NO